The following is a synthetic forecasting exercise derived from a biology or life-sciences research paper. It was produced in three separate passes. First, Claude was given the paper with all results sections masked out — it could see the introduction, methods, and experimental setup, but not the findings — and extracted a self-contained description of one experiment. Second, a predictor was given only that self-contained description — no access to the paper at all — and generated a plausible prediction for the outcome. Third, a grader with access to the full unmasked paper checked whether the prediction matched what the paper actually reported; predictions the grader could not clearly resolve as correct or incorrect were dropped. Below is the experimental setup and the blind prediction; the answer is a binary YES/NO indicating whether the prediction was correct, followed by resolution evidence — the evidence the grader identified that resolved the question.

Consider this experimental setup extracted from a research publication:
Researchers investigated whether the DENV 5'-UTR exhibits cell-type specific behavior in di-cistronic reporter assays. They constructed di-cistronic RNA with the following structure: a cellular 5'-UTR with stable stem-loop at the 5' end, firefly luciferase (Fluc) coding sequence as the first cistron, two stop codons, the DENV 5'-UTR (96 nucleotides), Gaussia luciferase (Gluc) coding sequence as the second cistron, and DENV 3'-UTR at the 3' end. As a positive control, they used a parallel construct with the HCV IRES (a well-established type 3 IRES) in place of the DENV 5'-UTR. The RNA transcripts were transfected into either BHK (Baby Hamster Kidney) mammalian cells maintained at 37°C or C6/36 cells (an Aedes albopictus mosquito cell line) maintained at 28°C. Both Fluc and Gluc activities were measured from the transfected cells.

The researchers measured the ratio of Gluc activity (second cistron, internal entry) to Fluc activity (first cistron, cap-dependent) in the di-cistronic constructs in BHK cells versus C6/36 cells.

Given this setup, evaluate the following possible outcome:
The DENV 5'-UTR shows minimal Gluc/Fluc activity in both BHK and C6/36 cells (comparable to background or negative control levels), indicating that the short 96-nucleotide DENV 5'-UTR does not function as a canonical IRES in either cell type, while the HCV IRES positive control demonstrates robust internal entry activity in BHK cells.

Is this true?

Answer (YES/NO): NO